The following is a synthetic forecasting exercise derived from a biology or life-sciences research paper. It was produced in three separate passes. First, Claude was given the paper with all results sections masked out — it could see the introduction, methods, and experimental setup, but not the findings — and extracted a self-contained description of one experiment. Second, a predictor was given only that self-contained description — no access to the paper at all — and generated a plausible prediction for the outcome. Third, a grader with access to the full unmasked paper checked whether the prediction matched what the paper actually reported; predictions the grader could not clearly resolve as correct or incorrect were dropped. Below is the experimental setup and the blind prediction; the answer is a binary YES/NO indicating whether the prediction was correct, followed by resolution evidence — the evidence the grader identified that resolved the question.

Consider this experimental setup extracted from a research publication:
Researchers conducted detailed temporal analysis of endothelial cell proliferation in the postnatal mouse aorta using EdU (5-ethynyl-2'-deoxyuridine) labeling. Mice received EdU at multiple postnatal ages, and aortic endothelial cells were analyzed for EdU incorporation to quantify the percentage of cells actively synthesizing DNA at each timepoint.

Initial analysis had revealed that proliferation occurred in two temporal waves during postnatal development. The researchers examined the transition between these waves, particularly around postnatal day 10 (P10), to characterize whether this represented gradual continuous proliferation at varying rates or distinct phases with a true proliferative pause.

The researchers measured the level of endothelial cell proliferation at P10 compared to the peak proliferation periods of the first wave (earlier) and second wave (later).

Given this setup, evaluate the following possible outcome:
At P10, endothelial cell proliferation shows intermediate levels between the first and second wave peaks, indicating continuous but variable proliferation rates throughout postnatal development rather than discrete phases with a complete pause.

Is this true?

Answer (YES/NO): NO